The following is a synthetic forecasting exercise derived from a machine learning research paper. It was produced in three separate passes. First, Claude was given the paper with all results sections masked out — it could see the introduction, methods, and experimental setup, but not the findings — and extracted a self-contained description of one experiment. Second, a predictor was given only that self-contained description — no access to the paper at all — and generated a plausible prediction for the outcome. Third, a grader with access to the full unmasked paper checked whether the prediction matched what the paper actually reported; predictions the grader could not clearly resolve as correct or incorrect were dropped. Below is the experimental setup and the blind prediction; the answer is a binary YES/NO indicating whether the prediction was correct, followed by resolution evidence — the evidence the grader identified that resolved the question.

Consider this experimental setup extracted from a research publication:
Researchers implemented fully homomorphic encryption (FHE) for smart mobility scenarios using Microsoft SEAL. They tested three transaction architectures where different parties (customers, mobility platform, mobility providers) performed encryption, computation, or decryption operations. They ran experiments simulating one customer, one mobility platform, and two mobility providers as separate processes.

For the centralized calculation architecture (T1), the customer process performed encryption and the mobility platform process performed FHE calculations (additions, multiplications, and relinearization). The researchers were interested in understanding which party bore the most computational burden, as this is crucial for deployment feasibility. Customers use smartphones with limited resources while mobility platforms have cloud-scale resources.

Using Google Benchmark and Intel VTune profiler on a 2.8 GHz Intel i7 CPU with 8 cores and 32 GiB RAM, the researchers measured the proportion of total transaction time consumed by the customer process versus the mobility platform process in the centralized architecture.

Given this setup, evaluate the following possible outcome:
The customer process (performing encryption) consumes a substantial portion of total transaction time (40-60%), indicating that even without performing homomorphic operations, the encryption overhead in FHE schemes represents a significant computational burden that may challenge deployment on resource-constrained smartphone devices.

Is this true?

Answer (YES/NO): NO